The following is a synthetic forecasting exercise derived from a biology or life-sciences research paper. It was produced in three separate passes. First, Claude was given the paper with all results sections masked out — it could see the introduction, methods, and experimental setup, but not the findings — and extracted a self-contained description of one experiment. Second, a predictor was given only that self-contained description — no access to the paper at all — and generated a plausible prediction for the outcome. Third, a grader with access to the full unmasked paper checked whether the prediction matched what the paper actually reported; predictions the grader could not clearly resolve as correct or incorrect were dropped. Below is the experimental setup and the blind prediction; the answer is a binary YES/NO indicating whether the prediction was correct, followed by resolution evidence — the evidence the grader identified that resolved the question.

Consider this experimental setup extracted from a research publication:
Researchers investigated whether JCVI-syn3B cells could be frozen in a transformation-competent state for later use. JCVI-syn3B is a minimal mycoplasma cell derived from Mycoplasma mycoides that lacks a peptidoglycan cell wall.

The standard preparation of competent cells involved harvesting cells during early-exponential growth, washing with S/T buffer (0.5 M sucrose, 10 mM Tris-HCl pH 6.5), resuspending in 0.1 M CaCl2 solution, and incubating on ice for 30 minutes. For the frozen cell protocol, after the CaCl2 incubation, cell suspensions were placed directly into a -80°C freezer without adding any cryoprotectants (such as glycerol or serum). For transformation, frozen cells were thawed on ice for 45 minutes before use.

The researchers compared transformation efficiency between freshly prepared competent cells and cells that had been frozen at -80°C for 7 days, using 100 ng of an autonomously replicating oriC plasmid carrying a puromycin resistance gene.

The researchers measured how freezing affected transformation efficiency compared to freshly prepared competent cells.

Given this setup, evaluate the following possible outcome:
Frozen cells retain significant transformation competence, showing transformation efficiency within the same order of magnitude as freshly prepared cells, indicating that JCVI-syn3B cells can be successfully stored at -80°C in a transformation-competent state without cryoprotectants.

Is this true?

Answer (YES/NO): NO